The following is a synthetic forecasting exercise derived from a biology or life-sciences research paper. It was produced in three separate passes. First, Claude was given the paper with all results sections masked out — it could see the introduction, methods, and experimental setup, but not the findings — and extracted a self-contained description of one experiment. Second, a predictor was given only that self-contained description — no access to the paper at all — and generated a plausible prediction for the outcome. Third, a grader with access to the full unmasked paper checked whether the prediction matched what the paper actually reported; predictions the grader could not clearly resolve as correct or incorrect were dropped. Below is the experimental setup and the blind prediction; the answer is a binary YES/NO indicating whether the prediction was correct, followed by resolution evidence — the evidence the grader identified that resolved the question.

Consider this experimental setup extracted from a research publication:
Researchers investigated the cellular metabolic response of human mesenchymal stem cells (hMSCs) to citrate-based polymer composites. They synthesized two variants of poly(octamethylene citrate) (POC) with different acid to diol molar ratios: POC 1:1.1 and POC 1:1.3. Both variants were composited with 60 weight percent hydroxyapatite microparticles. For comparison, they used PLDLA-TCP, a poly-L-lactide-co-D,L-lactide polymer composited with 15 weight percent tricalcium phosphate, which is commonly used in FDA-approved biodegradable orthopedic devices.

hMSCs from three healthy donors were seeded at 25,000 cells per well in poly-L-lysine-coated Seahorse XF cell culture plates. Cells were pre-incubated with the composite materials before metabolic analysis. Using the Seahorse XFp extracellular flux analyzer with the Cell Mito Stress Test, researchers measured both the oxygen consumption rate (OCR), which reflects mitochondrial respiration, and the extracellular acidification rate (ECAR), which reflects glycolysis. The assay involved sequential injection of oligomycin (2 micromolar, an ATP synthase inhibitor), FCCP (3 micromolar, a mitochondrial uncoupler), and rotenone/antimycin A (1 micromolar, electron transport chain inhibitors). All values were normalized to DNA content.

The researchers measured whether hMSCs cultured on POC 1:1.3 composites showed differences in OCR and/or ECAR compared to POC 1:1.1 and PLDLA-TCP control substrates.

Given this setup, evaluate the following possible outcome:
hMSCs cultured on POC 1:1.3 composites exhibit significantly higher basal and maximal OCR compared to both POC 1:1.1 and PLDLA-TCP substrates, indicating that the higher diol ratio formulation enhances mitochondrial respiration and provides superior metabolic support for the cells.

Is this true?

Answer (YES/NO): YES